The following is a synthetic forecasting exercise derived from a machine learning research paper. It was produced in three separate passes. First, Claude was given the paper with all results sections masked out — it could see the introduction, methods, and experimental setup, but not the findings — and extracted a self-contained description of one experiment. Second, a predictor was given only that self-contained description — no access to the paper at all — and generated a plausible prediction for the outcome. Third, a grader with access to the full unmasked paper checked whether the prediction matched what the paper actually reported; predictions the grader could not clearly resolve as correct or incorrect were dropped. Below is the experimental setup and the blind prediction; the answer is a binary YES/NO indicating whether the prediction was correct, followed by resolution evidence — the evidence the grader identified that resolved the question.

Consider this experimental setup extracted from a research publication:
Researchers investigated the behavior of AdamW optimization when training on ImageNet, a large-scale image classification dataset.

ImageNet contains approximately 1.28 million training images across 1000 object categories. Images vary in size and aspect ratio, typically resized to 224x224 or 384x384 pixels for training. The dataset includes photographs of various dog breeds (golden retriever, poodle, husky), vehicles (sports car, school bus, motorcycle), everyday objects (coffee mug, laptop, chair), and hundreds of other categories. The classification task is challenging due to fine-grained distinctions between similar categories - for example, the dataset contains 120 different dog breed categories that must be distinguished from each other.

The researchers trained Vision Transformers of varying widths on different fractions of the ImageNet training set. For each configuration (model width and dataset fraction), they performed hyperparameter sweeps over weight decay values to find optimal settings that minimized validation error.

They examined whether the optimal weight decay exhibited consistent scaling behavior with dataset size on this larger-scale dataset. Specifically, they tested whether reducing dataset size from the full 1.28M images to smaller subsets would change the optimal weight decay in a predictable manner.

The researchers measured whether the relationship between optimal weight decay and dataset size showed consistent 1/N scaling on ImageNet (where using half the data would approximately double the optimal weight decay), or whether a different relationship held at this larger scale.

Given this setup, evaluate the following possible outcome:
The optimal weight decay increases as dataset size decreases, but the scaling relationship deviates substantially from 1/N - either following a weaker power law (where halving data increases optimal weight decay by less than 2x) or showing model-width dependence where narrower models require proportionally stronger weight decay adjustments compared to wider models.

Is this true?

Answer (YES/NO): NO